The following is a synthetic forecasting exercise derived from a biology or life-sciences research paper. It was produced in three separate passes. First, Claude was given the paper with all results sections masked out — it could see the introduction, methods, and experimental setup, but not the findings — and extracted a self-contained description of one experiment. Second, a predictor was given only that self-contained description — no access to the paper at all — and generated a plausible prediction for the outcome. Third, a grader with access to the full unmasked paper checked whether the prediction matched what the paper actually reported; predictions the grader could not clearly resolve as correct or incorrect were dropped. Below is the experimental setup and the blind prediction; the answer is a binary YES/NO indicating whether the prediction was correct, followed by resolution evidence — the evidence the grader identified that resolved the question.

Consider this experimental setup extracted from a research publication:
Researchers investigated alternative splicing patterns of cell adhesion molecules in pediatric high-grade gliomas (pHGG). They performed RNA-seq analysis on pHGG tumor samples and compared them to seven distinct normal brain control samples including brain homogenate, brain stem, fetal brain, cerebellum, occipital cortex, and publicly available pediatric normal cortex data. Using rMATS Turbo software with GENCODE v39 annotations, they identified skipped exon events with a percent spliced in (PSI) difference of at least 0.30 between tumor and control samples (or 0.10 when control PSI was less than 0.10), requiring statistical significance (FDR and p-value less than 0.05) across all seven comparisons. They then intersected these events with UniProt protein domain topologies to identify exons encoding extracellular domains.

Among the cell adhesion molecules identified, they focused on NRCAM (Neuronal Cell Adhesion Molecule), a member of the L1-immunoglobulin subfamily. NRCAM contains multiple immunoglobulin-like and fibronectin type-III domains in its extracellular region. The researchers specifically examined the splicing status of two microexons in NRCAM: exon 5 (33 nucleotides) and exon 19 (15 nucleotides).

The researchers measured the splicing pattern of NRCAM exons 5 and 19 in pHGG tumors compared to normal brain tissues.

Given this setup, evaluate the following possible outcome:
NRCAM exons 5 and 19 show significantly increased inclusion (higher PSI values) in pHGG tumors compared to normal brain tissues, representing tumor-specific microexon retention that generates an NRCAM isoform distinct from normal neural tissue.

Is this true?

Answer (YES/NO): NO